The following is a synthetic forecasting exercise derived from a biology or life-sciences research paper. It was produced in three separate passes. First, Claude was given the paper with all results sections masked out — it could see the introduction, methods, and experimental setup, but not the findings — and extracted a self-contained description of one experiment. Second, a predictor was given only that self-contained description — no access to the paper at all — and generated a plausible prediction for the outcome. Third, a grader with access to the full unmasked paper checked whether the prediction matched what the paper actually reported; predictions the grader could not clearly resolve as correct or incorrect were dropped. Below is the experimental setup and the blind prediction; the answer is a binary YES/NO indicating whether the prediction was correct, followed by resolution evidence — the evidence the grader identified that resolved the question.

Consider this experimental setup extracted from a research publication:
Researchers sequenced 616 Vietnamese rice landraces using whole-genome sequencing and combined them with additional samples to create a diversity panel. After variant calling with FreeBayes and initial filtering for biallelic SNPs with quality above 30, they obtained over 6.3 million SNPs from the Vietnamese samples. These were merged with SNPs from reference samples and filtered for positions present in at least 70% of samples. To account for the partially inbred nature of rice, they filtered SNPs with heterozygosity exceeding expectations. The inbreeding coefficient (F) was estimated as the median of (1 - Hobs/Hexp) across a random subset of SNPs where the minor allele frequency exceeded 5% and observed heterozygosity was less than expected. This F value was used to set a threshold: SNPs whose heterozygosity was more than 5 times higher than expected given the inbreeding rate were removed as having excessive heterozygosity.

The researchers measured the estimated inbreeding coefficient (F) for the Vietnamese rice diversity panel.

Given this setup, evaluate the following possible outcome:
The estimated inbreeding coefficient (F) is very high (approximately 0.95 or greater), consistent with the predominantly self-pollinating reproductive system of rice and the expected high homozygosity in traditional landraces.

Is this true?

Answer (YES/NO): NO